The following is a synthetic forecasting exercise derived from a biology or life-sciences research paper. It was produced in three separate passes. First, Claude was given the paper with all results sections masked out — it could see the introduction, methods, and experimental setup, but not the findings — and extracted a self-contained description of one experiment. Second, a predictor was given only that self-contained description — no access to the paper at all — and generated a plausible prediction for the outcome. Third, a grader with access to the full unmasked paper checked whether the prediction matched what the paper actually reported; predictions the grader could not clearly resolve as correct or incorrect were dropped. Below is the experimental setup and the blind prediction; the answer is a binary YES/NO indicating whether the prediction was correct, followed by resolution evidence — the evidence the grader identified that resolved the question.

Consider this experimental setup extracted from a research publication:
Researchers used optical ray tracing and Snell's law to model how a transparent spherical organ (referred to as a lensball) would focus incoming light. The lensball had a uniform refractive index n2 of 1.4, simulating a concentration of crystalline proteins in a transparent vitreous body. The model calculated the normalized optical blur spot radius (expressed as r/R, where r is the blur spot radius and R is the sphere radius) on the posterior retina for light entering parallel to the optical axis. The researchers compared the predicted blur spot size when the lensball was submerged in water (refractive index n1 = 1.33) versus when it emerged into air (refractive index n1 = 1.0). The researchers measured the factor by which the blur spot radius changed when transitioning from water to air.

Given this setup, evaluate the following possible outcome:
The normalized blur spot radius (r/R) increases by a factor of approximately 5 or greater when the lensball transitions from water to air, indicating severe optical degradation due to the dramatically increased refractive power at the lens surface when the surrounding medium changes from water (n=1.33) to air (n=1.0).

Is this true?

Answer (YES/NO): NO